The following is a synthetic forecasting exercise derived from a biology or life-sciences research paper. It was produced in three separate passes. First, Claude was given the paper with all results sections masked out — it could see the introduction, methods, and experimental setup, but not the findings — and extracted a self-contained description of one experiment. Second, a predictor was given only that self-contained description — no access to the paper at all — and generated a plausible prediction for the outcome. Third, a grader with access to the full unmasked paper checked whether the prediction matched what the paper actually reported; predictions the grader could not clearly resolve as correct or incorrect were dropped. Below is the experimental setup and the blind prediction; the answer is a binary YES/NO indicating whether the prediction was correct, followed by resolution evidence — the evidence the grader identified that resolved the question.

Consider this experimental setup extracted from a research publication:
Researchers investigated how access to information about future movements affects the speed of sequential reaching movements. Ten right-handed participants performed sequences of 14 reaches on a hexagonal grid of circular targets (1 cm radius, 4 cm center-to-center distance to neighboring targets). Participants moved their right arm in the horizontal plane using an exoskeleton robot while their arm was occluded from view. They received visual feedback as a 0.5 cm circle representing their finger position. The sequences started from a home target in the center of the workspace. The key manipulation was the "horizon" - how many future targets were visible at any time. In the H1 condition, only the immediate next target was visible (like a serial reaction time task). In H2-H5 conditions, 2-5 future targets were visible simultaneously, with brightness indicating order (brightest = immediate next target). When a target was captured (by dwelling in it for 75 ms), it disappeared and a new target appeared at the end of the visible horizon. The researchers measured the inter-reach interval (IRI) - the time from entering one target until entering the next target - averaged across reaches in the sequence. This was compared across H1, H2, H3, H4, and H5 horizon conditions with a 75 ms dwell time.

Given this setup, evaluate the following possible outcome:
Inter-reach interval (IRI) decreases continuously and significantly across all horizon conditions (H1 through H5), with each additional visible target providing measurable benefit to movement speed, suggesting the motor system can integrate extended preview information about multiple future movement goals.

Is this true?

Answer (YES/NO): NO